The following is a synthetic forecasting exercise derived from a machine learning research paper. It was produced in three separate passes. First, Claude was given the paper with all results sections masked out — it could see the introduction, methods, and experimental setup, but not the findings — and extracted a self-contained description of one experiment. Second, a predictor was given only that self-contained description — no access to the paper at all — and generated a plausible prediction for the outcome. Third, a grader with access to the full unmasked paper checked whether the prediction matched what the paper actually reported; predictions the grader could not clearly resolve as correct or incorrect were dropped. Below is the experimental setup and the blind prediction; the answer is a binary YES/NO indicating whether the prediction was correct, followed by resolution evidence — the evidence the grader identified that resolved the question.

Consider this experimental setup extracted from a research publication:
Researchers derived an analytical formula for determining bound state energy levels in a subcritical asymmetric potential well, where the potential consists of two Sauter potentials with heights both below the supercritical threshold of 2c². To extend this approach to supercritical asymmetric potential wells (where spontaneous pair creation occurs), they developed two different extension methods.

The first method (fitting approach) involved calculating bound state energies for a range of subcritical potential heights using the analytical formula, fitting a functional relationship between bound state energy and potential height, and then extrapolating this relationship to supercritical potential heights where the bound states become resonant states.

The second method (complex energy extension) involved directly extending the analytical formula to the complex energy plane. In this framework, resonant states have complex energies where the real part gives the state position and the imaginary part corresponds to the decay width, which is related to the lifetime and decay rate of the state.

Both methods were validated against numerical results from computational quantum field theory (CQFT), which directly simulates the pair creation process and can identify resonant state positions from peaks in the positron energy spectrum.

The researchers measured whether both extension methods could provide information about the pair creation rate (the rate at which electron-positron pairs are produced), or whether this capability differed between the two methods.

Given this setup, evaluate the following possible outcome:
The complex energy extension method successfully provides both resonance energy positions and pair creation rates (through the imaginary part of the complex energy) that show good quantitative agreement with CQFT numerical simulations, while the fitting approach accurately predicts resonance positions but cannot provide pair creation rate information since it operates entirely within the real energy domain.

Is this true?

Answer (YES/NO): NO